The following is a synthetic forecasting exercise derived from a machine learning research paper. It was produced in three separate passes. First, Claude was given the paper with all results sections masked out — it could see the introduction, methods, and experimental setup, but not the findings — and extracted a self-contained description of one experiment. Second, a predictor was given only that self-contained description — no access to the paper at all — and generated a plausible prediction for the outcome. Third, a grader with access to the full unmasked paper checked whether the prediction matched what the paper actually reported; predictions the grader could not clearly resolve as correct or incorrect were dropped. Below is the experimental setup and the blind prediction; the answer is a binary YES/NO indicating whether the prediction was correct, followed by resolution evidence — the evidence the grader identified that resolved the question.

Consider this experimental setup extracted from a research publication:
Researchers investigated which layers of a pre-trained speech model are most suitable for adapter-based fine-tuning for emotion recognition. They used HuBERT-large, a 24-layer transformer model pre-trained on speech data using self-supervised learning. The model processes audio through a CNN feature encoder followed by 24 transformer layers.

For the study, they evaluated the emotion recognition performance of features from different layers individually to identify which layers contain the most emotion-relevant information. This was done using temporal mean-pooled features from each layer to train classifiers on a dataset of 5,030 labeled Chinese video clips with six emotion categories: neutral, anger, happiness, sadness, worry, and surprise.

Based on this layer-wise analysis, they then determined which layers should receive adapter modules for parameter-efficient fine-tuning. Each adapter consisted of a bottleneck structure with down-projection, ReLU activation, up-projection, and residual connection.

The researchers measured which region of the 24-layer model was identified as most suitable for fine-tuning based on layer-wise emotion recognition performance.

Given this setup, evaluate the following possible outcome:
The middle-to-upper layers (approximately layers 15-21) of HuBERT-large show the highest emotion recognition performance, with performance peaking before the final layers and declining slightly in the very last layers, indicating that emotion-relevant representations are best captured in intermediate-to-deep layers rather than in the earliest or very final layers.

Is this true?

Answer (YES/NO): YES